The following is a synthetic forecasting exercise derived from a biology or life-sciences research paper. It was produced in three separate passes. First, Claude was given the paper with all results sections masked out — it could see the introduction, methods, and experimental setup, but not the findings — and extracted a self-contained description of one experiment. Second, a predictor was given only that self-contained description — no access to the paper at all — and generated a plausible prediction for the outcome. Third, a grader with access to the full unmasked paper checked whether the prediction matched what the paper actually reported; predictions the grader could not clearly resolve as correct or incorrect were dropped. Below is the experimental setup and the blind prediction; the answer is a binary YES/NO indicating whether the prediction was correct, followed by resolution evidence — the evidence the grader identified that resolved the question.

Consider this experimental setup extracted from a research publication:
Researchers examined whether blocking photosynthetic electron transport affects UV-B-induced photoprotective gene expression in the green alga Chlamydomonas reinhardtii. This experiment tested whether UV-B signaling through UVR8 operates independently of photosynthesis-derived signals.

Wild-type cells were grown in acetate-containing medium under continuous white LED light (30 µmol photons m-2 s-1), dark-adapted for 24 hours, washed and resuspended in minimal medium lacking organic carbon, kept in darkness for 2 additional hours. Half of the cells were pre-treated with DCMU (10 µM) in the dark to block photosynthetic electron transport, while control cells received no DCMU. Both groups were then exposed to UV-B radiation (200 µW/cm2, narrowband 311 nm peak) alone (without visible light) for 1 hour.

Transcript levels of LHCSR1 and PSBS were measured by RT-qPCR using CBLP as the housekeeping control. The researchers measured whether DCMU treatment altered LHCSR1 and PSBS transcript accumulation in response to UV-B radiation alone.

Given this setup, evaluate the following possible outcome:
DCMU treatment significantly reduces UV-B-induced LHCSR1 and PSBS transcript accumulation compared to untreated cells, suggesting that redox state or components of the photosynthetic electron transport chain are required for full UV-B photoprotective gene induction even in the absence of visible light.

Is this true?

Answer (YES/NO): NO